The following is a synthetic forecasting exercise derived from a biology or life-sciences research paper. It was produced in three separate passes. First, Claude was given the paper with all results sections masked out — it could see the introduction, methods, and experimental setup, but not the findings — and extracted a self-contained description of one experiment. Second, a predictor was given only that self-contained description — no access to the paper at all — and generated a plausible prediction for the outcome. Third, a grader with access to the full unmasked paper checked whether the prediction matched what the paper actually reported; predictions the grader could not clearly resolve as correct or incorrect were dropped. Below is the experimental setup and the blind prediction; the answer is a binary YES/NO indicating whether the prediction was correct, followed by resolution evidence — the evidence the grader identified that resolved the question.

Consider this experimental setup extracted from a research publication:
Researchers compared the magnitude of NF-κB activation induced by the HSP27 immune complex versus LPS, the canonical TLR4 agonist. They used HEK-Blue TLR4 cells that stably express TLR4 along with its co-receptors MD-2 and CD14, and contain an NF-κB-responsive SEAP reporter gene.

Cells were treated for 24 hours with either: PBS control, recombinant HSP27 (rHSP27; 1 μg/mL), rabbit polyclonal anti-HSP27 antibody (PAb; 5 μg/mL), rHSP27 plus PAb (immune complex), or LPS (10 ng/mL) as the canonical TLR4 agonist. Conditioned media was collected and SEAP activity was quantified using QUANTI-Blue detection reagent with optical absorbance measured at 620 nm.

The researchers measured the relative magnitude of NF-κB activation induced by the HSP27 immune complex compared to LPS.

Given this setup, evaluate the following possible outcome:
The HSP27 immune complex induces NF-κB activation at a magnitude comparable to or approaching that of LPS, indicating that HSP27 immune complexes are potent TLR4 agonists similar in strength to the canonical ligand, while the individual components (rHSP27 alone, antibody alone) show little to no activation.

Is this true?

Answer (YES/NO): NO